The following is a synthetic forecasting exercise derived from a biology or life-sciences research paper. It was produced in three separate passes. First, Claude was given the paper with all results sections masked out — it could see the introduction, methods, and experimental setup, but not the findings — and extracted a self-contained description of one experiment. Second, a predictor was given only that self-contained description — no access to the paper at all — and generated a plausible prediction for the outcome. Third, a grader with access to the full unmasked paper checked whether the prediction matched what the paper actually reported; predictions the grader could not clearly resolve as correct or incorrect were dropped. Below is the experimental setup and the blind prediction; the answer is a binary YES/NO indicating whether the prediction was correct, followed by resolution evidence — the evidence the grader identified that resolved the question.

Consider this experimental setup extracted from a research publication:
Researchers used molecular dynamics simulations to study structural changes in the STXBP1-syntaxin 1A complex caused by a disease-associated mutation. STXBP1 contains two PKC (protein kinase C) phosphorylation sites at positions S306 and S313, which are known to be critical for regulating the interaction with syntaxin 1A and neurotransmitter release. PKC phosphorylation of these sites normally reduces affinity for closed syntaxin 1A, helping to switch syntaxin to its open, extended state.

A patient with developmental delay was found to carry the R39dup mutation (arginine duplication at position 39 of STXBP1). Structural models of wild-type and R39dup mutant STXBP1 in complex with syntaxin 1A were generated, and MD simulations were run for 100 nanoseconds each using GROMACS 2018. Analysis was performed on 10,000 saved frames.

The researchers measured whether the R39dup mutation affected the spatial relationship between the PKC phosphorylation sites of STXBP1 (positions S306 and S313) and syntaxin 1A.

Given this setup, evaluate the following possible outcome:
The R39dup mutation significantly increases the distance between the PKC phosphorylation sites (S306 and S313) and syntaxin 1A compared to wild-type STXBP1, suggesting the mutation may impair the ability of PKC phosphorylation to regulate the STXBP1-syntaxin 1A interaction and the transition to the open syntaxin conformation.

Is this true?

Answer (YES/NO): YES